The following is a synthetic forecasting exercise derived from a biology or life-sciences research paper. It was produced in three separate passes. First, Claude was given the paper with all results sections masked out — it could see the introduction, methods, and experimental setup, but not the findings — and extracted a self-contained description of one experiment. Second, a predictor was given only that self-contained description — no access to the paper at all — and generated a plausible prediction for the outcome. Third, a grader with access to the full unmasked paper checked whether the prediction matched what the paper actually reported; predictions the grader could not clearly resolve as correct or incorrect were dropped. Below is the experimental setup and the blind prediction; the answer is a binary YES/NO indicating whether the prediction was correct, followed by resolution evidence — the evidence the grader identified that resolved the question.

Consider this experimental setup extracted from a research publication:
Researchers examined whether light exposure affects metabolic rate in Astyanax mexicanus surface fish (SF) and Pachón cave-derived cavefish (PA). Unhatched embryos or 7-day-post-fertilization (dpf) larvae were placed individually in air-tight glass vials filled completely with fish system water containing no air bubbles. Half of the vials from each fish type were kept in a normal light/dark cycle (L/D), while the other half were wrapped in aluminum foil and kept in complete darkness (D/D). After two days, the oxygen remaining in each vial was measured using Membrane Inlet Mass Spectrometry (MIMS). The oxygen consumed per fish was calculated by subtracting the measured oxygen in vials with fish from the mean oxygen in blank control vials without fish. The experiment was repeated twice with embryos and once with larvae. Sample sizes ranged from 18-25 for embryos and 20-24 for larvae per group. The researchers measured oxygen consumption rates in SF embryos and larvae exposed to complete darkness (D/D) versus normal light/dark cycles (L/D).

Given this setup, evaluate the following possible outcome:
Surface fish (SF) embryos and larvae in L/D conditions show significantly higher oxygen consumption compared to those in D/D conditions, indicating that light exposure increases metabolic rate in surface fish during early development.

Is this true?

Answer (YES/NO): YES